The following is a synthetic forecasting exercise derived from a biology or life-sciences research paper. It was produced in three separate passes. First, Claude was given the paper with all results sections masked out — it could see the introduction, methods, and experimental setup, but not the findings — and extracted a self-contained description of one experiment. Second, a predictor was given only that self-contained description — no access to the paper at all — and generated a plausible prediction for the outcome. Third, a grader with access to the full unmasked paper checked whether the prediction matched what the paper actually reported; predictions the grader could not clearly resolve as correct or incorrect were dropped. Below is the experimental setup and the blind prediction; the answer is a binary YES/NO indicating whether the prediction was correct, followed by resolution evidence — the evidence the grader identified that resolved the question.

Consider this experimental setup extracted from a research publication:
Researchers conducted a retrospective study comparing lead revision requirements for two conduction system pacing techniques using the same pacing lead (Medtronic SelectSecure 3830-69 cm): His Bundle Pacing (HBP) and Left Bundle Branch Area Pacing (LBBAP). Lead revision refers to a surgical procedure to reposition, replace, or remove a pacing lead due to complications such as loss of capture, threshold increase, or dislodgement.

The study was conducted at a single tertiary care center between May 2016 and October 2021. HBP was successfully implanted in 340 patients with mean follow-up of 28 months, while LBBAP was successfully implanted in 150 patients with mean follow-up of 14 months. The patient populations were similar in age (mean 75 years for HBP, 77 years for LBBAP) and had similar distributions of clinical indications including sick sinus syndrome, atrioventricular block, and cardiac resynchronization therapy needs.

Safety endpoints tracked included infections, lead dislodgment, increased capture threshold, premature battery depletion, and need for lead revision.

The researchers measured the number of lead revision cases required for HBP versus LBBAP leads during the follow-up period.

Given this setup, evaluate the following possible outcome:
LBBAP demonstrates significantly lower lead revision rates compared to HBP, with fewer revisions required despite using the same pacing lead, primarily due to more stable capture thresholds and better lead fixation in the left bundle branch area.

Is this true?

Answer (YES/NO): YES